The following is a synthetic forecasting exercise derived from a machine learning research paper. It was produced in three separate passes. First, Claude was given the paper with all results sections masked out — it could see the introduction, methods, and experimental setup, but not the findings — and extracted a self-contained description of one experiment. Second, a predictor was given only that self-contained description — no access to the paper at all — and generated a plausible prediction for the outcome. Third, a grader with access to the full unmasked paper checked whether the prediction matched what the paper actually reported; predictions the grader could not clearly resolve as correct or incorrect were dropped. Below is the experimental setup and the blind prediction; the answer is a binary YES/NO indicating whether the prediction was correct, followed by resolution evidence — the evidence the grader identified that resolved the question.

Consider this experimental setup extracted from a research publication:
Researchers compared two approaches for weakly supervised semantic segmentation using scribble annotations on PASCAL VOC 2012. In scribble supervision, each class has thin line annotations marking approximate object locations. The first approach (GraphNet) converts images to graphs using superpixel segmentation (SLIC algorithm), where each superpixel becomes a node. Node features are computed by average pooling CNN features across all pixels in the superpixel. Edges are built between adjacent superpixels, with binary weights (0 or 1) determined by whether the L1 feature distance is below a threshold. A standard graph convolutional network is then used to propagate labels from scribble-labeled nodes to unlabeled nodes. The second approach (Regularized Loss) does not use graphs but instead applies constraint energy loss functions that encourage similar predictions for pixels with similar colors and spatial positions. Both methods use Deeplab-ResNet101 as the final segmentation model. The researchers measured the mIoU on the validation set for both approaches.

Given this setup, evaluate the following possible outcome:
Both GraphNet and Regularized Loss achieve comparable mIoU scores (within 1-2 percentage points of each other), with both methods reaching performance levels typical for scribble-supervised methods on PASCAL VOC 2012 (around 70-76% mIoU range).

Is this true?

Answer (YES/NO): NO